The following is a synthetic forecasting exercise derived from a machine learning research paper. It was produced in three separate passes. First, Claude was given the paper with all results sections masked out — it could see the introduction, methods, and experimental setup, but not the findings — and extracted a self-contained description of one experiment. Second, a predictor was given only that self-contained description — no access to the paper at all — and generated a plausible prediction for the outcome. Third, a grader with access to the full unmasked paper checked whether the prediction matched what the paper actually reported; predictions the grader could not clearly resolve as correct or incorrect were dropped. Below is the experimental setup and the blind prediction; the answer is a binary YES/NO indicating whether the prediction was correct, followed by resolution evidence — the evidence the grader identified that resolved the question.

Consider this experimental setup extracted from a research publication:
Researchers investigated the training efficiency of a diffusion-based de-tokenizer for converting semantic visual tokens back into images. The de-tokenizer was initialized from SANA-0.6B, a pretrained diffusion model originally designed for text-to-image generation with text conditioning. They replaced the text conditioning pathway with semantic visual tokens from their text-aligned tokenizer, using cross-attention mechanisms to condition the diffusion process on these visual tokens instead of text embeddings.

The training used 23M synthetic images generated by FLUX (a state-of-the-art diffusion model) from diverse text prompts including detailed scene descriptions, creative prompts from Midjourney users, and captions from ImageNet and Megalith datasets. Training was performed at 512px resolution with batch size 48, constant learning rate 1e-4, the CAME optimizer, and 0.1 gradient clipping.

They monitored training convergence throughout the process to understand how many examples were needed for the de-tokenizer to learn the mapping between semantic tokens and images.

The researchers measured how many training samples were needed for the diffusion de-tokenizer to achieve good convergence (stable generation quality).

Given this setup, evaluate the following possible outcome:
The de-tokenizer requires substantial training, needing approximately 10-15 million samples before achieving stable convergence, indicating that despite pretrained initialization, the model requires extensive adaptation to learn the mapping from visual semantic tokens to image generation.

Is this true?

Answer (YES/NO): NO